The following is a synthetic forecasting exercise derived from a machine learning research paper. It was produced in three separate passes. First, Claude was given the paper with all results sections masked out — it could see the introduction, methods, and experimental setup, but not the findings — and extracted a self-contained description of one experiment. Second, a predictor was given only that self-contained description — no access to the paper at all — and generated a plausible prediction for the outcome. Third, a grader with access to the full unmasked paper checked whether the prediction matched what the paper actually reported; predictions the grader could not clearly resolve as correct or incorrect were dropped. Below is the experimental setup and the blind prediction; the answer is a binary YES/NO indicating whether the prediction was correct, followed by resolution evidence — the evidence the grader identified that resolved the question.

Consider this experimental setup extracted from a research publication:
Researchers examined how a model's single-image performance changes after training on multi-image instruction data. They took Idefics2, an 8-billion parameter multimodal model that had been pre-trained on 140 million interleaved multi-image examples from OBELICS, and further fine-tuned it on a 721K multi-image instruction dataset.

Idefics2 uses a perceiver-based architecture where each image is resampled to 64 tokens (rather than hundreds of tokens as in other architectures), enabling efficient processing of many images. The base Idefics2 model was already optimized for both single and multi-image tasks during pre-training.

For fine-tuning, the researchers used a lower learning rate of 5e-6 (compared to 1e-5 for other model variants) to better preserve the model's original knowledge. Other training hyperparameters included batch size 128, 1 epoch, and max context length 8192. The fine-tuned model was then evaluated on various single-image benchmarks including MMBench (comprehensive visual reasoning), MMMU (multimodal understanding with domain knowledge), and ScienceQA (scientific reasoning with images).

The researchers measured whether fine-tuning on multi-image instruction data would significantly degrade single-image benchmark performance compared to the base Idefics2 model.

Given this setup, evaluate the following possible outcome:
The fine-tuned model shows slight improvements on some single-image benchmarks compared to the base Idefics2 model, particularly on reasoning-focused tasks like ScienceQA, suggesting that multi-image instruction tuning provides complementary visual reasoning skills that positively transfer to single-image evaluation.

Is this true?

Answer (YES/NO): NO